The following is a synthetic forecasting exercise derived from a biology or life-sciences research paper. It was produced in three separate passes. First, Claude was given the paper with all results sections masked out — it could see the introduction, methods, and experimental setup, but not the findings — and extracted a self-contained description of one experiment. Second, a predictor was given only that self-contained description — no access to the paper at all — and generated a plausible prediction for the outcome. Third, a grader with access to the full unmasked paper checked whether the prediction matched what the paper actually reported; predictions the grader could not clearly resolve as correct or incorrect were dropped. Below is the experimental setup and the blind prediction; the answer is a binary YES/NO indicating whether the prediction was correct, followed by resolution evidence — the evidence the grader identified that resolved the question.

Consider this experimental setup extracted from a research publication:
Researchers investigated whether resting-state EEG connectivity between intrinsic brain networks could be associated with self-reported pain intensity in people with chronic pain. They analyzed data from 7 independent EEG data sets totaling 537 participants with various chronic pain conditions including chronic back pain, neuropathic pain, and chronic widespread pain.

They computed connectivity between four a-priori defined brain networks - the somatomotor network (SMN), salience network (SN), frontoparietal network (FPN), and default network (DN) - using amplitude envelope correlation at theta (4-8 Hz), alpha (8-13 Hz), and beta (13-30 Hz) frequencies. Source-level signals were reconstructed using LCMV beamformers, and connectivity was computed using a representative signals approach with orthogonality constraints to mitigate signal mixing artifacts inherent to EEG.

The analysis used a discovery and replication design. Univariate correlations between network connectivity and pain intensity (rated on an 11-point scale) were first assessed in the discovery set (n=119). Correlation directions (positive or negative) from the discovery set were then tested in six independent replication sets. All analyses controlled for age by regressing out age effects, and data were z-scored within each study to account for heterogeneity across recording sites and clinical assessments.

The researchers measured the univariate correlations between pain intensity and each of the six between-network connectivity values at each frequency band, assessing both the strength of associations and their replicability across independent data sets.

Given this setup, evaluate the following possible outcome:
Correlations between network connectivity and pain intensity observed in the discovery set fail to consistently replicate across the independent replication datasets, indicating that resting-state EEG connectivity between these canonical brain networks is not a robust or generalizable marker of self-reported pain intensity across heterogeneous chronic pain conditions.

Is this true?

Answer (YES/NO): YES